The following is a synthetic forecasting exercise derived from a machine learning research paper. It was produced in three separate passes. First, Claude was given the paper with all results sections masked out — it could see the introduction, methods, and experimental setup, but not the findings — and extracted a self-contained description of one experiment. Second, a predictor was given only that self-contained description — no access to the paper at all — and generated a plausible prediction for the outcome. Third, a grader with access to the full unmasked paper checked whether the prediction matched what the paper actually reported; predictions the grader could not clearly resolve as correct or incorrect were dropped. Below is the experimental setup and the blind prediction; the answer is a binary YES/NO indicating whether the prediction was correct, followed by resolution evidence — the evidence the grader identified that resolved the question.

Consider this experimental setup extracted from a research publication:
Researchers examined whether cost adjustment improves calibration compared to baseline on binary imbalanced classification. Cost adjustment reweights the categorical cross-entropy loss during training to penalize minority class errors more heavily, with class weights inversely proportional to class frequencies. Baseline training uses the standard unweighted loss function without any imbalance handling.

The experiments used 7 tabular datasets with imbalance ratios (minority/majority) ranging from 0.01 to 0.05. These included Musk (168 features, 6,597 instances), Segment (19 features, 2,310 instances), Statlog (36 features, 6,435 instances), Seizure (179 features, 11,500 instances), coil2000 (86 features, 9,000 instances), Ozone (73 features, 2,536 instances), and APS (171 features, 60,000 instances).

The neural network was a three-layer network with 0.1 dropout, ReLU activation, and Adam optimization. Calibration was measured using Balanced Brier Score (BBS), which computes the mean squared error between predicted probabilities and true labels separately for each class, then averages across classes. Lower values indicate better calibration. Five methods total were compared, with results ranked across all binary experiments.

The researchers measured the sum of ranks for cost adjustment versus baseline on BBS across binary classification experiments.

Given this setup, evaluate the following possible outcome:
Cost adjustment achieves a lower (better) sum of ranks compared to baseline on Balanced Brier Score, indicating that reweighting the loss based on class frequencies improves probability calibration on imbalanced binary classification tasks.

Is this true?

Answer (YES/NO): NO